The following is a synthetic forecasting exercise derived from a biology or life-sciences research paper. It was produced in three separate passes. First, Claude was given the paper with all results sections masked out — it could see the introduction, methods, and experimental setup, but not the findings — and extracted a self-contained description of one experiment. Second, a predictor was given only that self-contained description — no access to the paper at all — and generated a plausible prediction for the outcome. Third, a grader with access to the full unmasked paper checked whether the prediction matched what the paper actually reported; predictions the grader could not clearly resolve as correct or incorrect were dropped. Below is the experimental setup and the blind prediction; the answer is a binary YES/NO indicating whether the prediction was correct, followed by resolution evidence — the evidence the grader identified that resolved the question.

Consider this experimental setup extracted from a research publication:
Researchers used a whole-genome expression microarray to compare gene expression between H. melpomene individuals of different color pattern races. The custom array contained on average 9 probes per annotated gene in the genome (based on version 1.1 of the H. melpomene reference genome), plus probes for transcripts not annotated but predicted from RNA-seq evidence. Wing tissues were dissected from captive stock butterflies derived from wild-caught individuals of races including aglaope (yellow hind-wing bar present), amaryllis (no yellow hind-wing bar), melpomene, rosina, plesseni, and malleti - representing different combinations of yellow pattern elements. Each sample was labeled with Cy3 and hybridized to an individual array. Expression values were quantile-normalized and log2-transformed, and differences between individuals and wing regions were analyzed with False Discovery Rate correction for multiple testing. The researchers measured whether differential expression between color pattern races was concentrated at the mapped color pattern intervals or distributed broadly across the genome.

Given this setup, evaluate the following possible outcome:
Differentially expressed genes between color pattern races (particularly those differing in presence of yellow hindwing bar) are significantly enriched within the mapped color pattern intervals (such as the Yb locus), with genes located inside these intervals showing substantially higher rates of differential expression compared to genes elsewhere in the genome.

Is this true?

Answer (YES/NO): NO